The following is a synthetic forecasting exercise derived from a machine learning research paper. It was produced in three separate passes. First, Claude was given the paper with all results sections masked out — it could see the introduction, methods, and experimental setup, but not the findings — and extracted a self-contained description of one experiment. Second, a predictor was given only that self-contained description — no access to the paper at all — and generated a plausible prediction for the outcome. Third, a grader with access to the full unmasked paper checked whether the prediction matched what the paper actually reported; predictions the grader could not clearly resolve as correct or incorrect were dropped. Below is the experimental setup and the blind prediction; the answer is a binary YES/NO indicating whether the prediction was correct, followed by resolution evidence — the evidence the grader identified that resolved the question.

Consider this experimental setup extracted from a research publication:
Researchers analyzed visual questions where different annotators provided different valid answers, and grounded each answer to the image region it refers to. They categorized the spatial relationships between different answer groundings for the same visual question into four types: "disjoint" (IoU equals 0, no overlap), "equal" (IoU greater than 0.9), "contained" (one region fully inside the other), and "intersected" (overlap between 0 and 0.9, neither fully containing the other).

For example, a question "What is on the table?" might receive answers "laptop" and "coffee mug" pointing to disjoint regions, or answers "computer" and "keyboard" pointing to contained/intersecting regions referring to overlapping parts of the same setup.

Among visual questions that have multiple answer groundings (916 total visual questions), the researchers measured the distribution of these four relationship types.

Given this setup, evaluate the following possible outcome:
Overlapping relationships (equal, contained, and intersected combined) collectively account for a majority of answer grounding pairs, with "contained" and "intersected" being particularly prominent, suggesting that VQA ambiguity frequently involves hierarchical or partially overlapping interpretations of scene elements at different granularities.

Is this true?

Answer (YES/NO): NO